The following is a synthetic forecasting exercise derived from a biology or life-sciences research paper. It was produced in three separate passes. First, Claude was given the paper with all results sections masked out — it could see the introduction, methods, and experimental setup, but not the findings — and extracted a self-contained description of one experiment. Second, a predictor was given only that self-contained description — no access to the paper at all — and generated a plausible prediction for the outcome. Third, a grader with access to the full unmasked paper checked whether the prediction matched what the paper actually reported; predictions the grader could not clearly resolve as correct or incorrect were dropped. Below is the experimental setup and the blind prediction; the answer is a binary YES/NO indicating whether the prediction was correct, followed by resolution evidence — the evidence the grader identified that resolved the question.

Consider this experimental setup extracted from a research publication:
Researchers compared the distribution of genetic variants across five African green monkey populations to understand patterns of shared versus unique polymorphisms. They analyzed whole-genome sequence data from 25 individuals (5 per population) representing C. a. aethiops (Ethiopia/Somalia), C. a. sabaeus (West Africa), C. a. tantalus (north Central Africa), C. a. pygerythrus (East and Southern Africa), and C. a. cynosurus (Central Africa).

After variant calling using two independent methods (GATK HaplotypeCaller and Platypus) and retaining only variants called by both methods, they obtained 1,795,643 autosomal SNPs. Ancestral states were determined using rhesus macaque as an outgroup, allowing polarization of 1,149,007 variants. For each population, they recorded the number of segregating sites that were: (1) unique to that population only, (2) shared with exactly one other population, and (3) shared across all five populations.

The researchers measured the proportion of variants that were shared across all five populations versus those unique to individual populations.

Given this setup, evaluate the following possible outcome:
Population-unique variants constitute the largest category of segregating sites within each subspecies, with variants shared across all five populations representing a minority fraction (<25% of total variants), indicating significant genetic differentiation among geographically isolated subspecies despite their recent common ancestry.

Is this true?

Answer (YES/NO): YES